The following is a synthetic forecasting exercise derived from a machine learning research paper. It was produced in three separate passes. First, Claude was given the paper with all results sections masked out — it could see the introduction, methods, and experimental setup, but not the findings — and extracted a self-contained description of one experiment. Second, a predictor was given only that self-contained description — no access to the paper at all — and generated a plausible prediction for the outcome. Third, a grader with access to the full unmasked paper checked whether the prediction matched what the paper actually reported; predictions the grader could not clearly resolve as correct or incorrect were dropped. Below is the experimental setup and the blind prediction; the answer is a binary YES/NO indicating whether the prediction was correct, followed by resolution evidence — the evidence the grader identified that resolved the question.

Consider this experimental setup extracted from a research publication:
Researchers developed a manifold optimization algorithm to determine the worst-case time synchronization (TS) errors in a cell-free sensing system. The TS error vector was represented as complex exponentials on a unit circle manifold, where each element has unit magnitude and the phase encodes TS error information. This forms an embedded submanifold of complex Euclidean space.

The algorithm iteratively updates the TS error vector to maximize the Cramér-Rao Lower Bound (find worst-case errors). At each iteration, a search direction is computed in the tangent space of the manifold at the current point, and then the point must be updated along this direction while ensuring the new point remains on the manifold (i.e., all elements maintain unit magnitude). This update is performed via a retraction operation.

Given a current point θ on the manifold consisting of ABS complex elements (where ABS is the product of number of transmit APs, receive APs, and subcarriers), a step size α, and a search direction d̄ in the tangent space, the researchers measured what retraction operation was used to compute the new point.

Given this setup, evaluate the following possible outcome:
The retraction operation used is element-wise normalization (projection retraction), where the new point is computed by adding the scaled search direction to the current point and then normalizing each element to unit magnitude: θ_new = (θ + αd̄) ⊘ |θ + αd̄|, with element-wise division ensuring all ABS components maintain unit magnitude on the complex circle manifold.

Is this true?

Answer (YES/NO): YES